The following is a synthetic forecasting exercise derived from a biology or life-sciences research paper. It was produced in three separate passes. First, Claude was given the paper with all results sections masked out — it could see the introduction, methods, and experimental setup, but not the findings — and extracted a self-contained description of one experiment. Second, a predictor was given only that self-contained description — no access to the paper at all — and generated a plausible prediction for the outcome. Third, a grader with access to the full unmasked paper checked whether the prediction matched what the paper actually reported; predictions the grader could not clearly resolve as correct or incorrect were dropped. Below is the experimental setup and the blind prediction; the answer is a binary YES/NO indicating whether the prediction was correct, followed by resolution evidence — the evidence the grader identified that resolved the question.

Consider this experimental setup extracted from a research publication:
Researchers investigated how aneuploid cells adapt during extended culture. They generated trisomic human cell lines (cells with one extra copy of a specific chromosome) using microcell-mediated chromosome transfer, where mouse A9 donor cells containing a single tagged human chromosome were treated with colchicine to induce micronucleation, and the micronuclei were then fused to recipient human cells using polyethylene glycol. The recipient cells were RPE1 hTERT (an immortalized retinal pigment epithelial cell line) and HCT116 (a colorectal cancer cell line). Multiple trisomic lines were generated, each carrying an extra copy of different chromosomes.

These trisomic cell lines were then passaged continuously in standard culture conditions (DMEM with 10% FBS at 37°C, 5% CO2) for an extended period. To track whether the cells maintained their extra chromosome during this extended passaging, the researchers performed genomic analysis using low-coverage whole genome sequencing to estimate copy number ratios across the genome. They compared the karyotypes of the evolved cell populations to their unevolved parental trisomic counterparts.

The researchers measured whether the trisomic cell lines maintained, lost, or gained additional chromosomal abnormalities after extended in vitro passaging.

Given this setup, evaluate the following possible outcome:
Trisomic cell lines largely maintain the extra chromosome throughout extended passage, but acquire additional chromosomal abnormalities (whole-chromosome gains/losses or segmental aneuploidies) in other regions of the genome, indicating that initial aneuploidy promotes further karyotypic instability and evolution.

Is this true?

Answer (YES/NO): YES